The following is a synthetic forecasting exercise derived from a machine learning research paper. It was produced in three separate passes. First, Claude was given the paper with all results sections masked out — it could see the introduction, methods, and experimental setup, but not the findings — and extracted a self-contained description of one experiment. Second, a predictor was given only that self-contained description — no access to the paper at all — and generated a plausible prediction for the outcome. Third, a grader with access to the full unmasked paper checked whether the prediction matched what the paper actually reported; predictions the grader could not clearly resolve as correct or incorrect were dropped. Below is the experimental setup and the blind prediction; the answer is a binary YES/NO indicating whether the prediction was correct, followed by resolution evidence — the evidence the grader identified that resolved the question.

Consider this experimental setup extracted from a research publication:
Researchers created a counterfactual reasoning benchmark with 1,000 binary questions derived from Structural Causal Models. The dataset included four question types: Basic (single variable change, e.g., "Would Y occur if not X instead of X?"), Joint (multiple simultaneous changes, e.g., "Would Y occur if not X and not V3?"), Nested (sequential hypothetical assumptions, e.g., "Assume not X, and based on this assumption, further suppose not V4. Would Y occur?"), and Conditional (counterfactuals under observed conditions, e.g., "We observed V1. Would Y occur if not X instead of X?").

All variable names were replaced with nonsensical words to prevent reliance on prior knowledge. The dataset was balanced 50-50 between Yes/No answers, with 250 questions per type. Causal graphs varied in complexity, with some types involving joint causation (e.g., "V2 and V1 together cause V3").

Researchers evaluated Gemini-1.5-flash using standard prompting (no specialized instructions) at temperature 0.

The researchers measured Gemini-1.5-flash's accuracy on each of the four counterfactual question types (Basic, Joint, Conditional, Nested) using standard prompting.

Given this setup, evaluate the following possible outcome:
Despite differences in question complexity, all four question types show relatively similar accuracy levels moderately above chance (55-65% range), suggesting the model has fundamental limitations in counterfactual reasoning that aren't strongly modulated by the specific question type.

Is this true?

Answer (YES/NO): NO